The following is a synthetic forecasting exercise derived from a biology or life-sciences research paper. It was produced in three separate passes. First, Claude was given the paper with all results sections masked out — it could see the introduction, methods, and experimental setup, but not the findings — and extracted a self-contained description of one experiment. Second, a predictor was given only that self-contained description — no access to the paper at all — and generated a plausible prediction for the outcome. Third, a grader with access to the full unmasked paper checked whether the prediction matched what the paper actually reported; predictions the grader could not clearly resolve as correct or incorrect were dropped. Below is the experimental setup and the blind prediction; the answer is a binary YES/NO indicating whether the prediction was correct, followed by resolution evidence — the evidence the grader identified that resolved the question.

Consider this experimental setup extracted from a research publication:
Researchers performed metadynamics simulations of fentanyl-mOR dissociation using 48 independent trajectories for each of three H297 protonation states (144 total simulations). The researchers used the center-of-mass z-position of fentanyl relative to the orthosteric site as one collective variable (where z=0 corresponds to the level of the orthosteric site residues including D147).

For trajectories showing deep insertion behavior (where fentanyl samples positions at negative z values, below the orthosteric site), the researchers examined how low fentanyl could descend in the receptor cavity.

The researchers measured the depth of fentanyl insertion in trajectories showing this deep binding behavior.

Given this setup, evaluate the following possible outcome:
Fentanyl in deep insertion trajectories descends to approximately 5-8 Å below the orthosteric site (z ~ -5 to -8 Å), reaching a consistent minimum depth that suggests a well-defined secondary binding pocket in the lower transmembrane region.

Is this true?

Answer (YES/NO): NO